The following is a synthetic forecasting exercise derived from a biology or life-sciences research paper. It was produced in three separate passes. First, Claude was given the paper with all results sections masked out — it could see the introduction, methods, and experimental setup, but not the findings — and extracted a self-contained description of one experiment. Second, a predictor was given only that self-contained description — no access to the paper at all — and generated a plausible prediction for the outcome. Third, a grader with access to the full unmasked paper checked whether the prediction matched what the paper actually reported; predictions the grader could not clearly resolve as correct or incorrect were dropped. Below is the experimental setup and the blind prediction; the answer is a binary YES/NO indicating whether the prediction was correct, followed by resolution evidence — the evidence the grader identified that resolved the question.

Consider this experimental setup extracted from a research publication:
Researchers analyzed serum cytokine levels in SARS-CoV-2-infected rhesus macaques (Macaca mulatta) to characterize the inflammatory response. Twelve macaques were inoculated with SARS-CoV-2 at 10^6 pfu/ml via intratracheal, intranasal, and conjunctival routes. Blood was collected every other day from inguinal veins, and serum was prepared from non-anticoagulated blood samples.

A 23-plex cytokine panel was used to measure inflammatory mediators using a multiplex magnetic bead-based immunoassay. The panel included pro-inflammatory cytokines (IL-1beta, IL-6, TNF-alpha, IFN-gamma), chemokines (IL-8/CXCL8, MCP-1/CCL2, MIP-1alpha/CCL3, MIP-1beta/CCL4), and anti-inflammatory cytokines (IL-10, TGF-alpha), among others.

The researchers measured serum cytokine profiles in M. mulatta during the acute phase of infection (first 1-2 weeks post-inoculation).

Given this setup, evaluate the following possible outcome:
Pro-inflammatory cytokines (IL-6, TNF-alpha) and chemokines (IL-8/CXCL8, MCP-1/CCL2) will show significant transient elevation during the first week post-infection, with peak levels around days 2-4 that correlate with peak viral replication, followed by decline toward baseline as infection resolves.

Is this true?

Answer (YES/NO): NO